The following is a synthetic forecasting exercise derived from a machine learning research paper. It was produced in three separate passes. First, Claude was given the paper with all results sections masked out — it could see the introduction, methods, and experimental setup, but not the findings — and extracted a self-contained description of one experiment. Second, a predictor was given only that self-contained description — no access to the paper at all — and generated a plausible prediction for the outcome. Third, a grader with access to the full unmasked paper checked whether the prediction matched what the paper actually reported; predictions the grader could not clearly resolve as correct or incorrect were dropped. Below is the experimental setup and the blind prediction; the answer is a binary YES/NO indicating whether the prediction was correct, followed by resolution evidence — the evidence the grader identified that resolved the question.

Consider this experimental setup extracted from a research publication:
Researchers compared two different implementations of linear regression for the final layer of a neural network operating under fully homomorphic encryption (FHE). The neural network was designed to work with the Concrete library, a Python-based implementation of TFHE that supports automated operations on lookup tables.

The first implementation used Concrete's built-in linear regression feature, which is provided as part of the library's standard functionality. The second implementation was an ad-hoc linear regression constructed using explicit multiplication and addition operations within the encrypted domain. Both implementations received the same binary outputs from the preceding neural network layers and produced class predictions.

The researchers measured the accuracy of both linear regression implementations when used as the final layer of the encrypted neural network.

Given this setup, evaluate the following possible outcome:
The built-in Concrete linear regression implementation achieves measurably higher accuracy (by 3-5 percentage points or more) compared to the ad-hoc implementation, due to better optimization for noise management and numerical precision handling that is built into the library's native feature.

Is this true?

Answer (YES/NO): NO